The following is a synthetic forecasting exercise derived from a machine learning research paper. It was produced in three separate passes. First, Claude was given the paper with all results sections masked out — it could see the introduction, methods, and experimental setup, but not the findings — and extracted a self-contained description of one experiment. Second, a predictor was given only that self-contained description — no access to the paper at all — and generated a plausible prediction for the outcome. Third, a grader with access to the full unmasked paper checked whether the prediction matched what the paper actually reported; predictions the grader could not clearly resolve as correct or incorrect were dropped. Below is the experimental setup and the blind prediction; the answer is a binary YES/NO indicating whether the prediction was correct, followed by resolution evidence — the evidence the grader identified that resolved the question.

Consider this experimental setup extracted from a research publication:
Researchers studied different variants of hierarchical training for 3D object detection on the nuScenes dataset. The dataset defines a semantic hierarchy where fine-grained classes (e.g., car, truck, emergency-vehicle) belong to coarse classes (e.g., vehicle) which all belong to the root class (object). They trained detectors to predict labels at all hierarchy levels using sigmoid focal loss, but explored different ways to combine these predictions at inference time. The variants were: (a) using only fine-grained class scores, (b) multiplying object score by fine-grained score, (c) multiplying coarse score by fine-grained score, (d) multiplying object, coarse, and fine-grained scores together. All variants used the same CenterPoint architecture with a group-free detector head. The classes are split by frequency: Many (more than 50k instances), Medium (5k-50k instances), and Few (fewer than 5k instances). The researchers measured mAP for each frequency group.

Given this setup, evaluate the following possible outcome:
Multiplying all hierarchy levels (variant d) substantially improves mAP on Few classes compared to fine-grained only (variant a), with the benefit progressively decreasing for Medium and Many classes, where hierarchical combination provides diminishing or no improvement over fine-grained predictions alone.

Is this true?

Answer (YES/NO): NO